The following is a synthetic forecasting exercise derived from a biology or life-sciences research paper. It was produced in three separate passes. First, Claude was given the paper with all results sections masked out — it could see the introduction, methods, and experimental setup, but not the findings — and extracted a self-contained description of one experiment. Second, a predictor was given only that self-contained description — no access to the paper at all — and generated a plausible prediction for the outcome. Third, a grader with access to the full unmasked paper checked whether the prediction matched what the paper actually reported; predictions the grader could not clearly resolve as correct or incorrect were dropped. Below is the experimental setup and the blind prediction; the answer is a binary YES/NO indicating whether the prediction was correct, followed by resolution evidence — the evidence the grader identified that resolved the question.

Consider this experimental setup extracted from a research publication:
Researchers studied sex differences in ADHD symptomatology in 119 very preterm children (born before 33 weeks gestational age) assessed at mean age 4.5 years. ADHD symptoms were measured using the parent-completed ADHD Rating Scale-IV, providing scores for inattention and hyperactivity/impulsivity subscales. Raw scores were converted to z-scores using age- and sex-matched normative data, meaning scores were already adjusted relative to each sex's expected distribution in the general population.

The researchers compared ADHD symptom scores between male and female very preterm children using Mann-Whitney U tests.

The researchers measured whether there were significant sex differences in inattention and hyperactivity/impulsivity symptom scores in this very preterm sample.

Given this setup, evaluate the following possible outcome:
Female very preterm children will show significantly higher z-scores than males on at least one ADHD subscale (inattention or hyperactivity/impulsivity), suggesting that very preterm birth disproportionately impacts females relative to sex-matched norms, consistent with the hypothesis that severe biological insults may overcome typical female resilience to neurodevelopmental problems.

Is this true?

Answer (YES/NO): NO